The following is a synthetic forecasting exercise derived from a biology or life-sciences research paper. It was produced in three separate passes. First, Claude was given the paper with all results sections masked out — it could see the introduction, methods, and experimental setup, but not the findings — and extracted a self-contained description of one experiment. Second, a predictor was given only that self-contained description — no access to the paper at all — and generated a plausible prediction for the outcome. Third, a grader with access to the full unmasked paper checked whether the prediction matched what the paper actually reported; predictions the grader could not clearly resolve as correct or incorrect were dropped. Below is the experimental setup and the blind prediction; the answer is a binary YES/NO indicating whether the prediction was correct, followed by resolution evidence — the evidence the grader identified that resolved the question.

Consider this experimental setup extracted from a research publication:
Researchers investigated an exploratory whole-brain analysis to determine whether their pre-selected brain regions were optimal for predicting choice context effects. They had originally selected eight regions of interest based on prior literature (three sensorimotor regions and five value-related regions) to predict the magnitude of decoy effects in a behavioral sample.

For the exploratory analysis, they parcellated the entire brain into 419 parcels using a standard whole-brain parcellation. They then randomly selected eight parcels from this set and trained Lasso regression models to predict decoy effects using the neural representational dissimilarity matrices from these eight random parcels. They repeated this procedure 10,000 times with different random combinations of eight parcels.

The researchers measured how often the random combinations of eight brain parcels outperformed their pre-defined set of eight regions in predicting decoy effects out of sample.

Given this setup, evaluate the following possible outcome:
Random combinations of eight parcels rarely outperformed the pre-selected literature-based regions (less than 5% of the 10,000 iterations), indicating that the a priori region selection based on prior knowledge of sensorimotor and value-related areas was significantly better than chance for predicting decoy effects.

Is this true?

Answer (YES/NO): YES